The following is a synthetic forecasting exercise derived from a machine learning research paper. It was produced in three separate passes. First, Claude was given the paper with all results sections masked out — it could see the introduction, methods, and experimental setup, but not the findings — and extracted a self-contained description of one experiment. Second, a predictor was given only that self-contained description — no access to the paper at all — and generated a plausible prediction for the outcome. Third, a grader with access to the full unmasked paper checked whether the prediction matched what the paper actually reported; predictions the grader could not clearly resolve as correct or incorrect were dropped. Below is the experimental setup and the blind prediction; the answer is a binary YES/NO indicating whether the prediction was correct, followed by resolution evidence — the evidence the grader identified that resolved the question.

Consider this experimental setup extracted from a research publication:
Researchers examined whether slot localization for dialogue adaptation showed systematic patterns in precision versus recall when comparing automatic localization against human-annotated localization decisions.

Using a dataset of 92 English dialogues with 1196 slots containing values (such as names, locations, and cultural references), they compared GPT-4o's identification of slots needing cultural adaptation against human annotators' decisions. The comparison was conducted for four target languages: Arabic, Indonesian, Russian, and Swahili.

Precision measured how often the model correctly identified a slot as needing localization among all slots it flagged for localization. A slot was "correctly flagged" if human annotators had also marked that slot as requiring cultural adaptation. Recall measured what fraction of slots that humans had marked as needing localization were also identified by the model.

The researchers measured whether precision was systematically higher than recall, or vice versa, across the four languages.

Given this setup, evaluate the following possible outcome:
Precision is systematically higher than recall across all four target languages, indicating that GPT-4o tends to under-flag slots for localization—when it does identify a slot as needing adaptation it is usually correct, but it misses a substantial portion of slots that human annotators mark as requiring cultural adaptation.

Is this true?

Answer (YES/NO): YES